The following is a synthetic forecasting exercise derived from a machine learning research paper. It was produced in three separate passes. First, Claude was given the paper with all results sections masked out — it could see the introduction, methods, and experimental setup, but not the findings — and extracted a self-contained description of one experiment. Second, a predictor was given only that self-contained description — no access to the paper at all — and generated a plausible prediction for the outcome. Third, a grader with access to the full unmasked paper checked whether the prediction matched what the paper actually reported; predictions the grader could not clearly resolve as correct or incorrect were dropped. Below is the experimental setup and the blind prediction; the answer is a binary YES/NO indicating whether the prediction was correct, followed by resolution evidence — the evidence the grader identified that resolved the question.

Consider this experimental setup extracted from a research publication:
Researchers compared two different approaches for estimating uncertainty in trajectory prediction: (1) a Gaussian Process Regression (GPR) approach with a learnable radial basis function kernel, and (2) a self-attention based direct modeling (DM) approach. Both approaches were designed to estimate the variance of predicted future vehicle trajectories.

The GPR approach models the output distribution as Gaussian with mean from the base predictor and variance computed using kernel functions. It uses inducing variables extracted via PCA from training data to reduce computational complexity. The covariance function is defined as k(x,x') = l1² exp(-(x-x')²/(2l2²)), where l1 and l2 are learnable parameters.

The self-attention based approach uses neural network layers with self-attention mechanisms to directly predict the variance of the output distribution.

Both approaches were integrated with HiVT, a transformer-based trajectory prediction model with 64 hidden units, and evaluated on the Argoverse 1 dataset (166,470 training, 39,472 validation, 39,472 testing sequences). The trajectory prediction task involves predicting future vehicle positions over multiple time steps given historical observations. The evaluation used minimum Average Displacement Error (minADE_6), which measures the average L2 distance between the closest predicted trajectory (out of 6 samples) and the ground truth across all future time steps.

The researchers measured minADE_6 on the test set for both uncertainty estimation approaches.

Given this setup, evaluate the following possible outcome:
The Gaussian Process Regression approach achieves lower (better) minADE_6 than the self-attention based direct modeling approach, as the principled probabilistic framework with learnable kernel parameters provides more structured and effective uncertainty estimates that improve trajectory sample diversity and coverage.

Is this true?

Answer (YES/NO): YES